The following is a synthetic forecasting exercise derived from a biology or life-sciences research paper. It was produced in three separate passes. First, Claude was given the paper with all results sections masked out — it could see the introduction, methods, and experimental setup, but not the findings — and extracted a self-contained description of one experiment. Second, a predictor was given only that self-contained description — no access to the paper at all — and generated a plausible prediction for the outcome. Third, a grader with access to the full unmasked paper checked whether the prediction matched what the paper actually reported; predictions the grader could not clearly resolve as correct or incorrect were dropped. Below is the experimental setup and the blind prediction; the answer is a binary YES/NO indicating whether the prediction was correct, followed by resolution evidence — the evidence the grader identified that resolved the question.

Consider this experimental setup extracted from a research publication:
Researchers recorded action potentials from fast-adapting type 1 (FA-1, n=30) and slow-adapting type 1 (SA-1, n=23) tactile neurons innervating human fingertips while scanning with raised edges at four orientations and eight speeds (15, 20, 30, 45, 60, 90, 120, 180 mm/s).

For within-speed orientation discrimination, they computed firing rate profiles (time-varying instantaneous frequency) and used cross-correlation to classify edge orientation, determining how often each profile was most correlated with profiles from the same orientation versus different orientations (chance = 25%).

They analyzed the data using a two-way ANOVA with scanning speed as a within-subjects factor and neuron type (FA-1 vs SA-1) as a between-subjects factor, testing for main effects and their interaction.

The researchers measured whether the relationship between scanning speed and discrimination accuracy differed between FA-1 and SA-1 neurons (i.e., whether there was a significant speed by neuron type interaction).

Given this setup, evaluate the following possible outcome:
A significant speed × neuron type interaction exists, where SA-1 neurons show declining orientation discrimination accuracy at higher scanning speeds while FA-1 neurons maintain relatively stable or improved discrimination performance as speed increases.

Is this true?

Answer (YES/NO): NO